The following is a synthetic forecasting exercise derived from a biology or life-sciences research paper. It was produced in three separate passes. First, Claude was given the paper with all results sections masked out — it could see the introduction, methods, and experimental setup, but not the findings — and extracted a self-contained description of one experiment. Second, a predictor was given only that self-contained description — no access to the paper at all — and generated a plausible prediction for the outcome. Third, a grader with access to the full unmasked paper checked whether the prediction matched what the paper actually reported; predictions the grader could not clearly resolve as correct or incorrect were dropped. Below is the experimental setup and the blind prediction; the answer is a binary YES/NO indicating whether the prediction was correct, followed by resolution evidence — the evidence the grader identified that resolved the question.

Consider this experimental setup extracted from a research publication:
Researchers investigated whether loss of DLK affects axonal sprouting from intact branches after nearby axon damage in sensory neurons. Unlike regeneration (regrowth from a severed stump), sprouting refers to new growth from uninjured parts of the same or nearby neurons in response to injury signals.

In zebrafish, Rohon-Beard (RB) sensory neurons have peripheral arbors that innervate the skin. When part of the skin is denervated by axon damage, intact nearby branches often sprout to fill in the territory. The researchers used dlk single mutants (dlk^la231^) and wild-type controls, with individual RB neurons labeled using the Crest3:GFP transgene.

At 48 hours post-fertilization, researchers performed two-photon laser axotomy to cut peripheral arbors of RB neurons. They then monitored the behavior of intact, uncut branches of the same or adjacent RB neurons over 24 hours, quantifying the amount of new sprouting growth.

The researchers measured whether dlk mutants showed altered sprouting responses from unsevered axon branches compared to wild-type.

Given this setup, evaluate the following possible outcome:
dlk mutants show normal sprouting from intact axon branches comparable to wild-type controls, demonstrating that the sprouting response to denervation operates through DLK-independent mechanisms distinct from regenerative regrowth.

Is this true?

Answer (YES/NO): NO